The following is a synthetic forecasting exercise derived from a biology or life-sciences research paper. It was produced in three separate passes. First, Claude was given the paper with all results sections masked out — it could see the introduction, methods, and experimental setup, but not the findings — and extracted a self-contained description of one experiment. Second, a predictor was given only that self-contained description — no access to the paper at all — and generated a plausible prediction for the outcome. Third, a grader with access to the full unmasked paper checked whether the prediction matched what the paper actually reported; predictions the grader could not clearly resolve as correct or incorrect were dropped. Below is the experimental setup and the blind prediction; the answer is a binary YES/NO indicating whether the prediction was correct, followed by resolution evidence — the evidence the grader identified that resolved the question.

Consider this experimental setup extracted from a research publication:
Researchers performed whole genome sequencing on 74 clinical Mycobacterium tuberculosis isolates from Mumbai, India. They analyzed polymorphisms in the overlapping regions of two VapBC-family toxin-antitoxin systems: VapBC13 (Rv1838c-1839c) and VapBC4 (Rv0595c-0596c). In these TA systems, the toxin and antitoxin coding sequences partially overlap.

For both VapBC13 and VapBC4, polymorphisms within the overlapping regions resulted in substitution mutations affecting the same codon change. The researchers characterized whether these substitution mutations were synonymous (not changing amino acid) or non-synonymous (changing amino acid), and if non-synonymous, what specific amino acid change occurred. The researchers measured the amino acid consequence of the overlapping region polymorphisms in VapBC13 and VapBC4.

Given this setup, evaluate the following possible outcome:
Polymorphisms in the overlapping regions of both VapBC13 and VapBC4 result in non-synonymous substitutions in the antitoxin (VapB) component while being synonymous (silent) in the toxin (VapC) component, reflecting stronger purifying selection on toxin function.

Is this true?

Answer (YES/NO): NO